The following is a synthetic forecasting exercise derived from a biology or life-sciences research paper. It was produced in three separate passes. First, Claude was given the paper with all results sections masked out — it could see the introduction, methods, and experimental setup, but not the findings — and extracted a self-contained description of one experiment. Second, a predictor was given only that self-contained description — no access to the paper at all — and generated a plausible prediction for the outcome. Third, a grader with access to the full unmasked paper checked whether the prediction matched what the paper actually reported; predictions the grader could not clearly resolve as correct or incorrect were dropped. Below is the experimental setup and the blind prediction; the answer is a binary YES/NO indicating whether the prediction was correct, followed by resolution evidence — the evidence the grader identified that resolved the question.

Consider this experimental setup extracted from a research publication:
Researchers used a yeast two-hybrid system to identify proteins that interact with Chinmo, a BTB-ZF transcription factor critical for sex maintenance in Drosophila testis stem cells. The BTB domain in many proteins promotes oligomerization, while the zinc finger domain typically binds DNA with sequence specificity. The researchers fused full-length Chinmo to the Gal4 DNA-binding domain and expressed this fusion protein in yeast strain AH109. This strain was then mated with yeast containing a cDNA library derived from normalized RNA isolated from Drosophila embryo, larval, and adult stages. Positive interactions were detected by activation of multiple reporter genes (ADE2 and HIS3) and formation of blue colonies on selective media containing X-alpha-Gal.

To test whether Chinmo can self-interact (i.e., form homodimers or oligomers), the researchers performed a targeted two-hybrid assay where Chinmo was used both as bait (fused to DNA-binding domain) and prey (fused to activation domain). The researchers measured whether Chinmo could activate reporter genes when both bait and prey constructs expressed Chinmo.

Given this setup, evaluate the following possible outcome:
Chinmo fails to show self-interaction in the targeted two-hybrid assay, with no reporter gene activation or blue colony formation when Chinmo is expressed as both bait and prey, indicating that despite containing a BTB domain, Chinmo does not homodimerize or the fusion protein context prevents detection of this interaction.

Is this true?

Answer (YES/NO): NO